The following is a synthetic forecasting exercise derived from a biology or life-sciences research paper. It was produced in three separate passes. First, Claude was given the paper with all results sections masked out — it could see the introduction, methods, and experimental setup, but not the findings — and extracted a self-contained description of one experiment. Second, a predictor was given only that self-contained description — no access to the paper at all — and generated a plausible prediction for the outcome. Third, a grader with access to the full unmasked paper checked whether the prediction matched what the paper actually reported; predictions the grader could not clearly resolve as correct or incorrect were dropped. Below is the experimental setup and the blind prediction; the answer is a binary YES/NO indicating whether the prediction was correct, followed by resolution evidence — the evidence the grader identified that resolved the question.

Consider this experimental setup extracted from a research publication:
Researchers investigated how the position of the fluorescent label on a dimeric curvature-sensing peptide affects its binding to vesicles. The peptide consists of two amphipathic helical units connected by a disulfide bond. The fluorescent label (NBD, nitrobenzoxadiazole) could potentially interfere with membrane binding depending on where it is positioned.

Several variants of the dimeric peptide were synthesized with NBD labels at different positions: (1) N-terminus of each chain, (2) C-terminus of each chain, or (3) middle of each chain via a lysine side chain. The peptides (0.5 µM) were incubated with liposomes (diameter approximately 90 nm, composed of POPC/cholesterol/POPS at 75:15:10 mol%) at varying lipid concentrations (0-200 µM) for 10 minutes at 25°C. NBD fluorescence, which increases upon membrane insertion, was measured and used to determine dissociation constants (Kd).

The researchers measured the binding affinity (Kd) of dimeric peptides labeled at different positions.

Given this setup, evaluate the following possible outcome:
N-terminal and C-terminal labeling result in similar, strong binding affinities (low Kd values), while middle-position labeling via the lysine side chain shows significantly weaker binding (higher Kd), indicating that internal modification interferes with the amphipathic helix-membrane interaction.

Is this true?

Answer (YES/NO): NO